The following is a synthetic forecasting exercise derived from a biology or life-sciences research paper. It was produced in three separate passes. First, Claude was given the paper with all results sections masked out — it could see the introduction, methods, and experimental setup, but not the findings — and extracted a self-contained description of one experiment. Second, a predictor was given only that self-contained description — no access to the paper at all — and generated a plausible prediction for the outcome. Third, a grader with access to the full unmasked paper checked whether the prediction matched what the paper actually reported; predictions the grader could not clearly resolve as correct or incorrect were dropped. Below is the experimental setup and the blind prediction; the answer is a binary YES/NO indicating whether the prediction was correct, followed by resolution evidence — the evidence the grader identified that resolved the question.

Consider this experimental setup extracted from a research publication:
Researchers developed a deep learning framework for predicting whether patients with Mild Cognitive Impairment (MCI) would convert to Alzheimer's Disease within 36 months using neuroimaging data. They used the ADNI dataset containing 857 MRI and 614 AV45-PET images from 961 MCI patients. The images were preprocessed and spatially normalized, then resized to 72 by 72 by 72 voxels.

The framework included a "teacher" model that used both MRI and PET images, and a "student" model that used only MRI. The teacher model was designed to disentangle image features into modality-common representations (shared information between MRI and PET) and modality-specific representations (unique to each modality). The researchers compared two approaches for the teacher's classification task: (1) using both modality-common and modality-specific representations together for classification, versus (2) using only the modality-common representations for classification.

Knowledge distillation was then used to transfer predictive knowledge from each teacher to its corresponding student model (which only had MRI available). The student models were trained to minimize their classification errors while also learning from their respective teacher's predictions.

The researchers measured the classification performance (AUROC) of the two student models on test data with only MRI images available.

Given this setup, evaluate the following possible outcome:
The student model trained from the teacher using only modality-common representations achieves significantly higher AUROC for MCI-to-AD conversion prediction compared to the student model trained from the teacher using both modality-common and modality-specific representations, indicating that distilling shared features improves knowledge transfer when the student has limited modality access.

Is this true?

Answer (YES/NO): YES